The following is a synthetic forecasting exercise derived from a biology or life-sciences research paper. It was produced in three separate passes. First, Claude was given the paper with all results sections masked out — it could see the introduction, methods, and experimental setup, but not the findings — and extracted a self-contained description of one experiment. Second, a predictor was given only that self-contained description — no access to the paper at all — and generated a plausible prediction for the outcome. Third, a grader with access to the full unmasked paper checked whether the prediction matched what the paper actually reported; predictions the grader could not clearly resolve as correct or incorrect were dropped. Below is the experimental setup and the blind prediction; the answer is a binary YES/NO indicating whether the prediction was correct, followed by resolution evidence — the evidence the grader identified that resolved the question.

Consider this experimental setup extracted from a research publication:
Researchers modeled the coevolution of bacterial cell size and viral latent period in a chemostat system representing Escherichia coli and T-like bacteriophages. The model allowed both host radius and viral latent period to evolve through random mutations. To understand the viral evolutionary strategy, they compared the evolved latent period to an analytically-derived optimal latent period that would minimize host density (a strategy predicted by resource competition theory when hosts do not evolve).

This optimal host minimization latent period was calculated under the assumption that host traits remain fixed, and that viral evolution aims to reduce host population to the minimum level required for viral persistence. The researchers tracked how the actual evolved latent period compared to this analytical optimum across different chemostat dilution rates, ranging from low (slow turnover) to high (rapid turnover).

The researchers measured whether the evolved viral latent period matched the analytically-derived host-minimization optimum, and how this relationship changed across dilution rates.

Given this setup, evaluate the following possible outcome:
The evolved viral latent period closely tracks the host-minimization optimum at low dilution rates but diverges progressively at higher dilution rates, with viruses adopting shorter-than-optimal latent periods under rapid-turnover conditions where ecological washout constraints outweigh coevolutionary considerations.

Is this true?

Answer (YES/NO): NO